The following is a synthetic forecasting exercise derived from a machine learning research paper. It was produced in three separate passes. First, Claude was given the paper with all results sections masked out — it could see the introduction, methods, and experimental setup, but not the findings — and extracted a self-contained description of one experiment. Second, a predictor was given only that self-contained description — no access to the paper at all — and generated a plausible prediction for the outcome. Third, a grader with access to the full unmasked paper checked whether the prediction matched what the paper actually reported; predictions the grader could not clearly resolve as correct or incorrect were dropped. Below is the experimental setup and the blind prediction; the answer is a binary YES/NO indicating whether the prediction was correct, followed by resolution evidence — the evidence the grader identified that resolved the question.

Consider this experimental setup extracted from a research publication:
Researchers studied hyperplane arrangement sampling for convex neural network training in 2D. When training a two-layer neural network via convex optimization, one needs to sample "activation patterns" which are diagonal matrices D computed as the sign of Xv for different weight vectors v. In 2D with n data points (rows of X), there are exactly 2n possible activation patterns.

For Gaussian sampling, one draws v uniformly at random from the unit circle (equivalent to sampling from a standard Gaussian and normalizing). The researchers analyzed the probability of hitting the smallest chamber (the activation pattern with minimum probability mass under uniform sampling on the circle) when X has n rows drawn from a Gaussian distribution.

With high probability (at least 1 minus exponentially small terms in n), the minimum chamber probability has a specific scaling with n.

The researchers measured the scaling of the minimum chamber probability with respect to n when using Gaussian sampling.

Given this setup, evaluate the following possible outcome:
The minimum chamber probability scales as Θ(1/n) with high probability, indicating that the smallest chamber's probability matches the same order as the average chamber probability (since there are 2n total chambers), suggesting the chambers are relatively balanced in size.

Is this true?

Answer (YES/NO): NO